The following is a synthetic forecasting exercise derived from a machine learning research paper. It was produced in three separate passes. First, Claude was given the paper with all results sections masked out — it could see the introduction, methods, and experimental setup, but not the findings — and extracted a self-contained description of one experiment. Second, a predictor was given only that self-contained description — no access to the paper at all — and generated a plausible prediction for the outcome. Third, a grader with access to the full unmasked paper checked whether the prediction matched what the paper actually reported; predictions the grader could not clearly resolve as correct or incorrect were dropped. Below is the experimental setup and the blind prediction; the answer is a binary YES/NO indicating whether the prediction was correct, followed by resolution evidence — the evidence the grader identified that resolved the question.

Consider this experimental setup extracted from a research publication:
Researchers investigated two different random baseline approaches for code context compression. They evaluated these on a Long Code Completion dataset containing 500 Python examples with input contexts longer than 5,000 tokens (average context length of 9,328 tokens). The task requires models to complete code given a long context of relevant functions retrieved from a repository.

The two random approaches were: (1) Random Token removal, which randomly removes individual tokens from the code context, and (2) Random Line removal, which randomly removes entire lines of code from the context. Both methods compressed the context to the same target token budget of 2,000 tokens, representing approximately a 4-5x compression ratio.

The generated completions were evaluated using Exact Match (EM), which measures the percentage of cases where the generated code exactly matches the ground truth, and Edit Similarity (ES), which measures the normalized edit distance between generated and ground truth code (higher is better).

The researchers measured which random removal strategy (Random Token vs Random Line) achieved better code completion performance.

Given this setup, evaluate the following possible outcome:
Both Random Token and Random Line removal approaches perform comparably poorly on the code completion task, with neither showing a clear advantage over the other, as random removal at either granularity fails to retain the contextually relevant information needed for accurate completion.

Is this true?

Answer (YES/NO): NO